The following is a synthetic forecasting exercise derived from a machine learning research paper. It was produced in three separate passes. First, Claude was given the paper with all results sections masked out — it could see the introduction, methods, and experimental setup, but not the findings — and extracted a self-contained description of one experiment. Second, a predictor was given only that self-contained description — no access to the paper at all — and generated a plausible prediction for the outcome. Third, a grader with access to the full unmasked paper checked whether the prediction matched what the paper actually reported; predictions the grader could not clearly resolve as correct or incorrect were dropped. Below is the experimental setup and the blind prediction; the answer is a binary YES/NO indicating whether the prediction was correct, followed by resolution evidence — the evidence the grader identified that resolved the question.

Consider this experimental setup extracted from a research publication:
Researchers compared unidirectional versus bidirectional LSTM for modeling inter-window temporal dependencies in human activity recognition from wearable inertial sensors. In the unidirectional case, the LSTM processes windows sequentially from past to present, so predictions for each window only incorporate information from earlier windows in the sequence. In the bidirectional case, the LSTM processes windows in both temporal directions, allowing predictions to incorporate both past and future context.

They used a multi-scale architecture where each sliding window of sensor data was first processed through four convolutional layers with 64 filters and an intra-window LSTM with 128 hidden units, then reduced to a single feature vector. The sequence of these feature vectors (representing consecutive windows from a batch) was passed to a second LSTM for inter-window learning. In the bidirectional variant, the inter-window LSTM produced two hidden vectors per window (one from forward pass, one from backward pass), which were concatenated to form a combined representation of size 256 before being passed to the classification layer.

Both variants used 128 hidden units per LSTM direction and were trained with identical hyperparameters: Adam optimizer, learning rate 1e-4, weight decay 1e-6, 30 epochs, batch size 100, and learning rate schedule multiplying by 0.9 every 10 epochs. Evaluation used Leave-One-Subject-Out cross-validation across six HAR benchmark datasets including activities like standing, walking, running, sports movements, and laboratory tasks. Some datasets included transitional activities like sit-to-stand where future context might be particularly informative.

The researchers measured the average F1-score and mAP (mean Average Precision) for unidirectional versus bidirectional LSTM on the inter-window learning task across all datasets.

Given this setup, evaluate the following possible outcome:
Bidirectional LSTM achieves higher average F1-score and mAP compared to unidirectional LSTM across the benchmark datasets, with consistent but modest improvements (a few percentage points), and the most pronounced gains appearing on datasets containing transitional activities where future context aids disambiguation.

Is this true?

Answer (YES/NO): NO